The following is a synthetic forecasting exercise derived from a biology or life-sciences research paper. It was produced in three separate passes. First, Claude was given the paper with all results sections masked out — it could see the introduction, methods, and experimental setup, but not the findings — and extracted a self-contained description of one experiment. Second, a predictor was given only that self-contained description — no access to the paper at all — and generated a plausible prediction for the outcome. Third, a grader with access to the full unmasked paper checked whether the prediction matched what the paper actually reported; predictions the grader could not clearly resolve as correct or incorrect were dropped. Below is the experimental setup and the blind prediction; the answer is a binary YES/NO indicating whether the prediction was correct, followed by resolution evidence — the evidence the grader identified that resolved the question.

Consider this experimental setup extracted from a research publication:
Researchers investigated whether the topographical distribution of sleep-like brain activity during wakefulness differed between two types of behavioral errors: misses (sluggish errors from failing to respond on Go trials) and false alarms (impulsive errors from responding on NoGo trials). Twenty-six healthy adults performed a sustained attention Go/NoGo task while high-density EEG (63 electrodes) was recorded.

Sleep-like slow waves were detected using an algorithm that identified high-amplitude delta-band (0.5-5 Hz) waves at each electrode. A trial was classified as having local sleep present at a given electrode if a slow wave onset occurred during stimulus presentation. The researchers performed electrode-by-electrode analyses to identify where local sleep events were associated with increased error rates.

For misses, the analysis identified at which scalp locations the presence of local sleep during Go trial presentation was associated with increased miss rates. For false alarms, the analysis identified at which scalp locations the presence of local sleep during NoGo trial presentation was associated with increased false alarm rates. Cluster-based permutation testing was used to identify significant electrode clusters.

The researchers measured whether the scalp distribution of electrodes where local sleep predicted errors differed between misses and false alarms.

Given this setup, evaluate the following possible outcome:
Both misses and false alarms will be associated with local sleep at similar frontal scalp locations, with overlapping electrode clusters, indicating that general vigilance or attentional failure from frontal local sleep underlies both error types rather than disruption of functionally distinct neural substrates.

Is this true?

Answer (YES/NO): NO